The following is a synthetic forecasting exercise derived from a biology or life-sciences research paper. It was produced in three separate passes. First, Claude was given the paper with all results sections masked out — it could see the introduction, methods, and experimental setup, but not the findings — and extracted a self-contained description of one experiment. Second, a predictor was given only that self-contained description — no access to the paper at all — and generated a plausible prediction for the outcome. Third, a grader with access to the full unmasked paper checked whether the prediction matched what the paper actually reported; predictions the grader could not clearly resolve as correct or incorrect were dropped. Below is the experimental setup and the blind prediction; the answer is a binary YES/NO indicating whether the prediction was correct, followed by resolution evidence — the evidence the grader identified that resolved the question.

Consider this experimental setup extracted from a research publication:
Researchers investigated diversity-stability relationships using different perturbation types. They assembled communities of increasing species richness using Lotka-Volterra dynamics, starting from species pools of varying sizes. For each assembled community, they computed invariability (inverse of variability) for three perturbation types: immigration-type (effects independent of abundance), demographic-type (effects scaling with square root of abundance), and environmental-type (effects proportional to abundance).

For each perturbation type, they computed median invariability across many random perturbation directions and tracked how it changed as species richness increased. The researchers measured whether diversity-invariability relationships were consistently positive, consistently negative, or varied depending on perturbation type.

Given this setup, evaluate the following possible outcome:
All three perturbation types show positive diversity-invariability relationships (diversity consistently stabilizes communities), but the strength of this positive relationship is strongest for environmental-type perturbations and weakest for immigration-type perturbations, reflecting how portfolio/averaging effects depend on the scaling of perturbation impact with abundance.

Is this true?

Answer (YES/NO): NO